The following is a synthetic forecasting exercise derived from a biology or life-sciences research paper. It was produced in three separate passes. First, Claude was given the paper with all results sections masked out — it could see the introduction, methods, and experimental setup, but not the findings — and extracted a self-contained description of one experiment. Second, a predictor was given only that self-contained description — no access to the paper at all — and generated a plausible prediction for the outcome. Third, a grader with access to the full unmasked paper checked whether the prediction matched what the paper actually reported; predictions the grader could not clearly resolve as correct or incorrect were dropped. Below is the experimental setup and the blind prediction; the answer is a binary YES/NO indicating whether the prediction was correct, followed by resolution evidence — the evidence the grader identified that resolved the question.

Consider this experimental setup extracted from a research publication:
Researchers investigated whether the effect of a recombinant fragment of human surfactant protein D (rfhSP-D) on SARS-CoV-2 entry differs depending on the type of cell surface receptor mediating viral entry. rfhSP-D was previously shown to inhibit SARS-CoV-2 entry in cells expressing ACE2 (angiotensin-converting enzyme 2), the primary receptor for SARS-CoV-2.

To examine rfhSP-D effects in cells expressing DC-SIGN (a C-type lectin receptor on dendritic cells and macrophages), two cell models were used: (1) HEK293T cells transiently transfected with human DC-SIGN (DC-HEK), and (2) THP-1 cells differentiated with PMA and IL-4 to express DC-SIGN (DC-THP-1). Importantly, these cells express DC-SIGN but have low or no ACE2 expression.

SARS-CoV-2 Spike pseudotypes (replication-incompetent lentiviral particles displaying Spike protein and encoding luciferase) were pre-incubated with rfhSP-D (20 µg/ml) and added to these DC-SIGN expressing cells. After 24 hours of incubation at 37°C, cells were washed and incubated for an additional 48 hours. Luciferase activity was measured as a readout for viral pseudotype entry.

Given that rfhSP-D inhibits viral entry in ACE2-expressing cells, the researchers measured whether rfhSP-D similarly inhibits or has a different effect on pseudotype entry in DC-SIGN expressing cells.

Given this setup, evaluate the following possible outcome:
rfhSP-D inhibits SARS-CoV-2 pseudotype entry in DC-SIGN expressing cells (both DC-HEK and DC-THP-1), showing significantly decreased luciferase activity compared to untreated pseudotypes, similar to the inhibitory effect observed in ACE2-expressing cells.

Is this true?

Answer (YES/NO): NO